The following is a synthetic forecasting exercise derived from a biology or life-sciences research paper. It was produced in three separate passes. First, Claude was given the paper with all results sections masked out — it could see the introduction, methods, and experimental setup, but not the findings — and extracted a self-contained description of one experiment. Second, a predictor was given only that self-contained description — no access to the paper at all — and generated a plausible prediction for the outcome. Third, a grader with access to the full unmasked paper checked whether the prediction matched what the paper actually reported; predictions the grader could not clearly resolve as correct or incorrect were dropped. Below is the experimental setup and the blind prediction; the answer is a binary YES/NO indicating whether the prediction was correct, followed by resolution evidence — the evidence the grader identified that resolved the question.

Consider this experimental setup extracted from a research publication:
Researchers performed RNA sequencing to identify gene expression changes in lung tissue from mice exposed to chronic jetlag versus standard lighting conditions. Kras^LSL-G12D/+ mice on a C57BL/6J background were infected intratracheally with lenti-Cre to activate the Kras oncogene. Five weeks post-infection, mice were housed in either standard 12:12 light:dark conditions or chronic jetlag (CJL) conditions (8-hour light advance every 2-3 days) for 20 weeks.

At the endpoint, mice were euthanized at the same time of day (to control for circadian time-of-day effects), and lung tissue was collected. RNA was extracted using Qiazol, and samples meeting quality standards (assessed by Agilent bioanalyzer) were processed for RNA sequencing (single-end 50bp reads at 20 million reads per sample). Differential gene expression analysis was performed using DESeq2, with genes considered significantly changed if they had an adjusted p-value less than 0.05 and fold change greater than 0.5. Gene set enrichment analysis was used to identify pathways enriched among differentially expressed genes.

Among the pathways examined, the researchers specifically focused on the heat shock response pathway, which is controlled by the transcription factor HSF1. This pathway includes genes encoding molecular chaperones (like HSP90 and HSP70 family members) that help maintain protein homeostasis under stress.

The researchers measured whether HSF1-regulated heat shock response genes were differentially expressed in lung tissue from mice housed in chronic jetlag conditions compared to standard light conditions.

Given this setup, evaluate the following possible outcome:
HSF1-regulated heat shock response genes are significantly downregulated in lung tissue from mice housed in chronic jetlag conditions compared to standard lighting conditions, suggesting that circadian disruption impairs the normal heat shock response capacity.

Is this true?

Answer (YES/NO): NO